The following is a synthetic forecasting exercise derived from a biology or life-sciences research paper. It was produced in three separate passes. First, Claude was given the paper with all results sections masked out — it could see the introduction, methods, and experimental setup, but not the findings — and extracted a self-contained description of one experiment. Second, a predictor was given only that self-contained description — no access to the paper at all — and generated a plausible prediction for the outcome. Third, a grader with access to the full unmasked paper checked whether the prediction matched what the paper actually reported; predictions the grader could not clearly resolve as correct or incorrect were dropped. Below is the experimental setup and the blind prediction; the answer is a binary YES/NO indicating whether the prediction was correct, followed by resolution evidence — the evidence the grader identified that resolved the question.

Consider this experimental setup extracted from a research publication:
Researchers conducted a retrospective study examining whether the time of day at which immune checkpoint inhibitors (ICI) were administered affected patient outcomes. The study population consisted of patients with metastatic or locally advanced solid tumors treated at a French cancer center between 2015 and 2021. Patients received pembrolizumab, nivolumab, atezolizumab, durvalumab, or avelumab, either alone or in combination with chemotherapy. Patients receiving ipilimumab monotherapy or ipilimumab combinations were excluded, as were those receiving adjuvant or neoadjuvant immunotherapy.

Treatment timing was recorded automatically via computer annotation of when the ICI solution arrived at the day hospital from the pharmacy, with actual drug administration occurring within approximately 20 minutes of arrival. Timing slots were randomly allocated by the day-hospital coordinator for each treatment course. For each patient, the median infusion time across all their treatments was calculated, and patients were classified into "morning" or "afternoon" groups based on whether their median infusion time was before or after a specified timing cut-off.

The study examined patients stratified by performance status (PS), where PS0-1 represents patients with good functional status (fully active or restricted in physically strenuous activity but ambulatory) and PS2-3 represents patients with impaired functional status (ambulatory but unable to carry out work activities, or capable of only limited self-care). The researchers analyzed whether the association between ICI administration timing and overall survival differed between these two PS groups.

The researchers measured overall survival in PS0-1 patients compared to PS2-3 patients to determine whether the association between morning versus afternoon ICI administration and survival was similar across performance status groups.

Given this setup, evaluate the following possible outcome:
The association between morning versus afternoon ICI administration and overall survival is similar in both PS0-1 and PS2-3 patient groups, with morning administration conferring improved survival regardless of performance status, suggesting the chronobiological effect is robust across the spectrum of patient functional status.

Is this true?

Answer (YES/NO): NO